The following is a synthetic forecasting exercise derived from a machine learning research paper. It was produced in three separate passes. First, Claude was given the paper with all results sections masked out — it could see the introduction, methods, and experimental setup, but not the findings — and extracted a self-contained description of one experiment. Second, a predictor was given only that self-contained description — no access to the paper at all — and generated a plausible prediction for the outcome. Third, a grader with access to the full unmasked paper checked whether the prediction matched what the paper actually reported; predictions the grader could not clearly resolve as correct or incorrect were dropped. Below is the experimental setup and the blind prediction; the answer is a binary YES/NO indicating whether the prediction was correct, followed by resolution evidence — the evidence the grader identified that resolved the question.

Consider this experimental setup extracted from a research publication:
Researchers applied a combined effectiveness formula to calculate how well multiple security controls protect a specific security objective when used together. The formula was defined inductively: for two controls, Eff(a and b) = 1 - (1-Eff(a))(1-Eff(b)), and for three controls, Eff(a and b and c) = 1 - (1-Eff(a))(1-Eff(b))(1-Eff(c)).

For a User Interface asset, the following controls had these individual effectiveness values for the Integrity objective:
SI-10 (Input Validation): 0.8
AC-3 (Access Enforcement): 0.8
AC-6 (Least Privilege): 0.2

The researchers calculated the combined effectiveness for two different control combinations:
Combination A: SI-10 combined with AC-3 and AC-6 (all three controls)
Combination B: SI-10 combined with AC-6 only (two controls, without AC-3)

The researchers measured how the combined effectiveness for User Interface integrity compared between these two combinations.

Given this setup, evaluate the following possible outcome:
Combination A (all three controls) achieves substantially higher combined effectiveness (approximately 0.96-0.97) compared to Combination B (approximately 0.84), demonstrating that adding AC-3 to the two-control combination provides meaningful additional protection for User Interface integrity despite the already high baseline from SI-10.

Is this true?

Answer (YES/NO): YES